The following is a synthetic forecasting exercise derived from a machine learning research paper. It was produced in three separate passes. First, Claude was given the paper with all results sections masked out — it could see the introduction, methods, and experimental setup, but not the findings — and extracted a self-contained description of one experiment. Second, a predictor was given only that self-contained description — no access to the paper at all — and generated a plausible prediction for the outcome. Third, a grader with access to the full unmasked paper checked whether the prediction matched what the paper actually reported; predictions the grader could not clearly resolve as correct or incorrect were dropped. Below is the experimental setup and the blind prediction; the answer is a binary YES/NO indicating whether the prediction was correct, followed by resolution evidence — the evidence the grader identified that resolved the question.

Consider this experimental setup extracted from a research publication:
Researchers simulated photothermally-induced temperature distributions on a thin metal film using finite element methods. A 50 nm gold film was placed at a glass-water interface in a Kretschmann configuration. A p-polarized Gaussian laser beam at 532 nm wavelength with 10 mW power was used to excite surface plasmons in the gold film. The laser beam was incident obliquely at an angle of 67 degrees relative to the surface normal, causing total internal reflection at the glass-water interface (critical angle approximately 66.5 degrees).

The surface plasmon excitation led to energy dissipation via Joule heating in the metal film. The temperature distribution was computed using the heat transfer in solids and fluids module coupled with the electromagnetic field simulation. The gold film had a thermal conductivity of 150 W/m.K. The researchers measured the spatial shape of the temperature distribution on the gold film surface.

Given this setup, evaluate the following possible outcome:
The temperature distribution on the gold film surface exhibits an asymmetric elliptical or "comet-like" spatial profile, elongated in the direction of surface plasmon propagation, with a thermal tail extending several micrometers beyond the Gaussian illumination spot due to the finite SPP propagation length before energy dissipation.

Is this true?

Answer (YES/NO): NO